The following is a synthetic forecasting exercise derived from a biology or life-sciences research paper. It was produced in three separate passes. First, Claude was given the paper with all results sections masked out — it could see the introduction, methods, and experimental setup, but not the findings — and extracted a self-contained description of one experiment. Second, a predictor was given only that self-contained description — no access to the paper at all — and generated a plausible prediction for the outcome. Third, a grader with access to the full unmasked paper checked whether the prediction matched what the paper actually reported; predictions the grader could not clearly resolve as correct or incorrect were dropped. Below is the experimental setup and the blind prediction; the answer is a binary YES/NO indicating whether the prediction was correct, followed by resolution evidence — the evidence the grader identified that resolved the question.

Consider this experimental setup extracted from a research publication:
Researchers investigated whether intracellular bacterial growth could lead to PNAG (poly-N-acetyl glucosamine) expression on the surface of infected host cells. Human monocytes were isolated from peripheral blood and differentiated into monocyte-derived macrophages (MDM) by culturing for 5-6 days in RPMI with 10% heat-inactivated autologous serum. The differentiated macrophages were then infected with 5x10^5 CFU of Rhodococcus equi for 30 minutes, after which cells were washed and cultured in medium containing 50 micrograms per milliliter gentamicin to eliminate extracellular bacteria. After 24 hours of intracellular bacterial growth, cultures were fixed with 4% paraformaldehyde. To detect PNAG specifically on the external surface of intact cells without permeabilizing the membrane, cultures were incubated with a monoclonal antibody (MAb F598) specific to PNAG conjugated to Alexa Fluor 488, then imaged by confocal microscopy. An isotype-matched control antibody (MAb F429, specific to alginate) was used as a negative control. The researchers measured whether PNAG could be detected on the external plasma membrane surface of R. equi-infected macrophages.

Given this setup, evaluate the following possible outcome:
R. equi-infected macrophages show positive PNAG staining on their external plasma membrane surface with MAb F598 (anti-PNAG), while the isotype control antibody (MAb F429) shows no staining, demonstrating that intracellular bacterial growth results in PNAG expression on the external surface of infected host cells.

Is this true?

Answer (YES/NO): YES